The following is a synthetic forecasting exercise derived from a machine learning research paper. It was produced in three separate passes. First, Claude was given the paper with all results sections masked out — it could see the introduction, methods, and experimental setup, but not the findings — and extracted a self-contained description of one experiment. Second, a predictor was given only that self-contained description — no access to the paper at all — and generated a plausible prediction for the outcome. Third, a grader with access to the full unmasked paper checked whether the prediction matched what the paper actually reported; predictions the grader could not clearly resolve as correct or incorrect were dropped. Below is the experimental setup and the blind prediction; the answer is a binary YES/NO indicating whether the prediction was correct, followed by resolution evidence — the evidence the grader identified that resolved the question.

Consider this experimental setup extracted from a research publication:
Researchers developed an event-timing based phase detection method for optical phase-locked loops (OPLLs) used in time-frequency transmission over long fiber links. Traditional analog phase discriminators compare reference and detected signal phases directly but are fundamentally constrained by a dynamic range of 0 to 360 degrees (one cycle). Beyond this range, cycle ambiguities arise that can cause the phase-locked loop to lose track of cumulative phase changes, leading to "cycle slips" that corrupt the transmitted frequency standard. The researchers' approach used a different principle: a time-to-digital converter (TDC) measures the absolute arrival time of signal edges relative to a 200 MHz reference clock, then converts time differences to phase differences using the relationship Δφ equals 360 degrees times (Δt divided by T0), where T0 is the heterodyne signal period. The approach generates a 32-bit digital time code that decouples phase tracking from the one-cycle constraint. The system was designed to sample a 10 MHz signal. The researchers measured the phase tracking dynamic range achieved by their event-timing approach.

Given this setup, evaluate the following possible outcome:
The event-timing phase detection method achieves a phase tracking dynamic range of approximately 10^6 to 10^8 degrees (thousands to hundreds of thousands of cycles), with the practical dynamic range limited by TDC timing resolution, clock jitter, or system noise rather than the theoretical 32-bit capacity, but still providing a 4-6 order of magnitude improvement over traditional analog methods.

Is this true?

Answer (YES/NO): NO